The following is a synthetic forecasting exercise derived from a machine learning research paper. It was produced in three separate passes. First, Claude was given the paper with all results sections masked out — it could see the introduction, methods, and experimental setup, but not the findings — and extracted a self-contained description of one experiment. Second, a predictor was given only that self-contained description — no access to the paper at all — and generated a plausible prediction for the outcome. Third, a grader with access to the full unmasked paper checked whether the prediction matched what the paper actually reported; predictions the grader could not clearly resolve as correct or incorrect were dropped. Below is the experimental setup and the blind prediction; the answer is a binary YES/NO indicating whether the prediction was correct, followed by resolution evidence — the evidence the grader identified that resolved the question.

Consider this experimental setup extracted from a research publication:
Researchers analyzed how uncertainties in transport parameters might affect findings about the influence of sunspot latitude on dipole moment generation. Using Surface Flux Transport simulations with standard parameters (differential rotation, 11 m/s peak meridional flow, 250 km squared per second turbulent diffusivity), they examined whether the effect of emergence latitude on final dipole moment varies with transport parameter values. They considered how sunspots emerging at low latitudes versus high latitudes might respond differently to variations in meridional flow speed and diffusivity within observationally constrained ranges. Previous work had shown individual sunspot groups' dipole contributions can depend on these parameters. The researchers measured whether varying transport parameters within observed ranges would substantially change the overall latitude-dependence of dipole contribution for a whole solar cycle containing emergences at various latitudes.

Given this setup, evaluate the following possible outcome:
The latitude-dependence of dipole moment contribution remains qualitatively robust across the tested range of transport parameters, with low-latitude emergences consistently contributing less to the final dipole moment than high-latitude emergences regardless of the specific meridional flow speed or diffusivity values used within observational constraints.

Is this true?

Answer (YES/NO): NO